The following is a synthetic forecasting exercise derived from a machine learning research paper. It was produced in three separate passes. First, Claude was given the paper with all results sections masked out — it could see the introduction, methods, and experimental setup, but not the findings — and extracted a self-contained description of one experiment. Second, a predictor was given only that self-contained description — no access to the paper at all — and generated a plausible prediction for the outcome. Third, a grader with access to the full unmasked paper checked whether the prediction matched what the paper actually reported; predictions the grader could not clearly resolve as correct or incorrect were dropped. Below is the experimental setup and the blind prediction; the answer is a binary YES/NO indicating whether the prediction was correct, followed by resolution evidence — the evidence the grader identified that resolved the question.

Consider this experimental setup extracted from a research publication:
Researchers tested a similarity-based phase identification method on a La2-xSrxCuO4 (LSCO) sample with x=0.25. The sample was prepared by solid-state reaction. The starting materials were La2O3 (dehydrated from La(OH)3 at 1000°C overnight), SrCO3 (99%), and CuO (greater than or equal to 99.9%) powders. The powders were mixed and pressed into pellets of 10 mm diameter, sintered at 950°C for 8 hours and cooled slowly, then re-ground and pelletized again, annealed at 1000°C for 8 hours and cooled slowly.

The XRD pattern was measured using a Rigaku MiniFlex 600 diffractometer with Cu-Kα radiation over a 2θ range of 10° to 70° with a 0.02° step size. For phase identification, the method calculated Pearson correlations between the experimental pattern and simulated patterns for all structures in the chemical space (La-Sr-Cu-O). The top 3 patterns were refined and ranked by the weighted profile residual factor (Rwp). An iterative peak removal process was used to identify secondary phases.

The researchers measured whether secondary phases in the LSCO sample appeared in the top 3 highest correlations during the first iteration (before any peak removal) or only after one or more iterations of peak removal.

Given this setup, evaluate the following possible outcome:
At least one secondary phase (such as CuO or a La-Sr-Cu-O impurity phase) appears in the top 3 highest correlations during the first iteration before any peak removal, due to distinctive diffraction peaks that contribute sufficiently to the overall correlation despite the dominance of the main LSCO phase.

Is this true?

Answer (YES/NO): NO